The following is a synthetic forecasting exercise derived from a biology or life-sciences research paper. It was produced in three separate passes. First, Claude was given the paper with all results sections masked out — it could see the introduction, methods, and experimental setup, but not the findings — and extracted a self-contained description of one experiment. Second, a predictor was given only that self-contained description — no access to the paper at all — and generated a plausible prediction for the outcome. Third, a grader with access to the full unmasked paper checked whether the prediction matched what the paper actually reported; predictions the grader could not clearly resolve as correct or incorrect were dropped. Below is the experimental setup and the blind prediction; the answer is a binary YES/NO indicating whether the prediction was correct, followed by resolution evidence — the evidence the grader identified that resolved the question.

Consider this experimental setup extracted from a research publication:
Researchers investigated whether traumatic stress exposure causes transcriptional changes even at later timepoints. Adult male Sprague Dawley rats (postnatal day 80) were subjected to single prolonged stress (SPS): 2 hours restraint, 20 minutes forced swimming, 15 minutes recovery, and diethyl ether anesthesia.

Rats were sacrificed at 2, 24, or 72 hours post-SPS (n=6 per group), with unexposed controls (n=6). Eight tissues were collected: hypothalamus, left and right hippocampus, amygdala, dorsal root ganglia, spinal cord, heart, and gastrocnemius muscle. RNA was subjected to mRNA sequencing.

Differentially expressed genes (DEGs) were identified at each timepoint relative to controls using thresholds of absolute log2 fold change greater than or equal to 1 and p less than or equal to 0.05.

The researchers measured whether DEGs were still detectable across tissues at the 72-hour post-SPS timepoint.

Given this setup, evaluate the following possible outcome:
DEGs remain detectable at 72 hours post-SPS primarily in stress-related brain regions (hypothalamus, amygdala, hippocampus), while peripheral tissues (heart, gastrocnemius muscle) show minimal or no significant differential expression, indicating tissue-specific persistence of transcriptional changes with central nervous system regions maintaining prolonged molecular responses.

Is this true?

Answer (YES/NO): NO